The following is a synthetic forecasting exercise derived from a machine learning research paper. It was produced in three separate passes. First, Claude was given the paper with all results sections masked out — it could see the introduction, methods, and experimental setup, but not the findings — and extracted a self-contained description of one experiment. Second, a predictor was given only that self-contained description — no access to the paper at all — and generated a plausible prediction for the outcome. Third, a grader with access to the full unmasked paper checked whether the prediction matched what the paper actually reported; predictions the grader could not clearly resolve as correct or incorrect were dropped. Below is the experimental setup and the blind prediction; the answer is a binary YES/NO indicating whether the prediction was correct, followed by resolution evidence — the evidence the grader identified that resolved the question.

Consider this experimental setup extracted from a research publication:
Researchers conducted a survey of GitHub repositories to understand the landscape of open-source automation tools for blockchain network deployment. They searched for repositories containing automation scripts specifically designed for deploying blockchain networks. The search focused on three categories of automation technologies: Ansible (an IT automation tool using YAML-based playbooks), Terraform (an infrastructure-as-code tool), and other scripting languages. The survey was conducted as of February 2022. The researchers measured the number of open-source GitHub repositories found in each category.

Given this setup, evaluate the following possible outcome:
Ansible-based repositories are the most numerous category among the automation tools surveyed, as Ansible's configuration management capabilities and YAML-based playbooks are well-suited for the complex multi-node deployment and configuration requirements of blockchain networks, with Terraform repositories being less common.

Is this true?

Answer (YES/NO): NO